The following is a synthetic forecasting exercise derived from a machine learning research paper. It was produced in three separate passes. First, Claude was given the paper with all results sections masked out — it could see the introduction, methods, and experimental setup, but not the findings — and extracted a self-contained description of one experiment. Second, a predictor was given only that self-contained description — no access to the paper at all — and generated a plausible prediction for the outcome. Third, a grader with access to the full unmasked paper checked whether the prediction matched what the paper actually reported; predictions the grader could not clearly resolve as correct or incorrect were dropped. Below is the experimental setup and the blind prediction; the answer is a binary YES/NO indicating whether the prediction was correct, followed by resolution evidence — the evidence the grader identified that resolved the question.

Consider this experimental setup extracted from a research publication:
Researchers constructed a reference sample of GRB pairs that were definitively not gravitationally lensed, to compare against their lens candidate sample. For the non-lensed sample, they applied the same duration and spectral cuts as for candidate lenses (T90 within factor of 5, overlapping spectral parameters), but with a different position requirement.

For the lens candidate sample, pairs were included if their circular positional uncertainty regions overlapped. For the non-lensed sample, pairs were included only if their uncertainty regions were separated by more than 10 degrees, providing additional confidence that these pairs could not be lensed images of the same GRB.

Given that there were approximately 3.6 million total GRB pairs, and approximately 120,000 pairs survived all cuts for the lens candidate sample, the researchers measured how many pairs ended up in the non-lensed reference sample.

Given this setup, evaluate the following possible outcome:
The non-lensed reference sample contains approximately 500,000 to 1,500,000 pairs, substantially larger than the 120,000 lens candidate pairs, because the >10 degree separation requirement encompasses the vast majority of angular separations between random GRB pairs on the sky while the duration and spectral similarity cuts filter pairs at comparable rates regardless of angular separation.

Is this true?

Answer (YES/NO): YES